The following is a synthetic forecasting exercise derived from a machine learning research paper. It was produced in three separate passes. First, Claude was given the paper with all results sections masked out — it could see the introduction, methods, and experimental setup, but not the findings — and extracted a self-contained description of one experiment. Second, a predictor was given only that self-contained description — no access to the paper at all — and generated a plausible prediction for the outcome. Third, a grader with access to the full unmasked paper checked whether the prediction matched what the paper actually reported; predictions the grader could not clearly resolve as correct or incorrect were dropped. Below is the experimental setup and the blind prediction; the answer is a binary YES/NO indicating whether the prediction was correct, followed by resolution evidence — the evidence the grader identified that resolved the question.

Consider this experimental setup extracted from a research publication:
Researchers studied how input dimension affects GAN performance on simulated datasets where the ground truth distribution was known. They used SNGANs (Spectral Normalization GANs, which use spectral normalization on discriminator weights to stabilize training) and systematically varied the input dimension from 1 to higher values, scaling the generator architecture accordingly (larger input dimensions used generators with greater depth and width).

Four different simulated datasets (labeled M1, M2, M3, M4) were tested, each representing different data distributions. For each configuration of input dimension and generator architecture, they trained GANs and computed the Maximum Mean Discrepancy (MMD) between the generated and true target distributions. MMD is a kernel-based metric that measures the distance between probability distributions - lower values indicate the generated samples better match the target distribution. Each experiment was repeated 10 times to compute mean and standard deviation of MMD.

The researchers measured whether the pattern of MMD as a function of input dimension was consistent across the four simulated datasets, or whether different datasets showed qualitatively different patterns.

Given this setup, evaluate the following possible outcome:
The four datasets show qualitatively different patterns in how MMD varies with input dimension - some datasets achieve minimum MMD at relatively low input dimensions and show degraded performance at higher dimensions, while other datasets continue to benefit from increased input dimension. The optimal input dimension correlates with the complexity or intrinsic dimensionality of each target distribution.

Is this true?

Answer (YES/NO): NO